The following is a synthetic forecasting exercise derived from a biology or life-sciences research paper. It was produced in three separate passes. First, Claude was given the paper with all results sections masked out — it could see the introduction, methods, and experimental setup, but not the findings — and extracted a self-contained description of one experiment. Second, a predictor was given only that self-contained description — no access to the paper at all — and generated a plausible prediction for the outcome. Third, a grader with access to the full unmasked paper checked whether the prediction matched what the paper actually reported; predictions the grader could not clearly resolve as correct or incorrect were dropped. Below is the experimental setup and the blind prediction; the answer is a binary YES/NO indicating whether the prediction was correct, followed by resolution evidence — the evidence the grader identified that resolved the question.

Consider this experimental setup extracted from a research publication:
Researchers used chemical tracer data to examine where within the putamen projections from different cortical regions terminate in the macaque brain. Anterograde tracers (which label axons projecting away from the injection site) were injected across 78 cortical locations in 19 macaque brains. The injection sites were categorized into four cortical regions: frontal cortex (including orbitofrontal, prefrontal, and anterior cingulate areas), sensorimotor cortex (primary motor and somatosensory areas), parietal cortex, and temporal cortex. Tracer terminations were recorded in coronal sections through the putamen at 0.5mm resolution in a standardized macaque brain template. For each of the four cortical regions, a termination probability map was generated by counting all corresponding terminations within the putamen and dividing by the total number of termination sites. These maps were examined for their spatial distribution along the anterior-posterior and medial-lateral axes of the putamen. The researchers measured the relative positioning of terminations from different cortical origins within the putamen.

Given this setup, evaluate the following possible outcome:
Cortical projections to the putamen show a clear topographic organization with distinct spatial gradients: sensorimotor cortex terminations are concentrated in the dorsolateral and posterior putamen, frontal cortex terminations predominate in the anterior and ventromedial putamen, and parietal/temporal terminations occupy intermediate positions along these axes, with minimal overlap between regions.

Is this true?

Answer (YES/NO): NO